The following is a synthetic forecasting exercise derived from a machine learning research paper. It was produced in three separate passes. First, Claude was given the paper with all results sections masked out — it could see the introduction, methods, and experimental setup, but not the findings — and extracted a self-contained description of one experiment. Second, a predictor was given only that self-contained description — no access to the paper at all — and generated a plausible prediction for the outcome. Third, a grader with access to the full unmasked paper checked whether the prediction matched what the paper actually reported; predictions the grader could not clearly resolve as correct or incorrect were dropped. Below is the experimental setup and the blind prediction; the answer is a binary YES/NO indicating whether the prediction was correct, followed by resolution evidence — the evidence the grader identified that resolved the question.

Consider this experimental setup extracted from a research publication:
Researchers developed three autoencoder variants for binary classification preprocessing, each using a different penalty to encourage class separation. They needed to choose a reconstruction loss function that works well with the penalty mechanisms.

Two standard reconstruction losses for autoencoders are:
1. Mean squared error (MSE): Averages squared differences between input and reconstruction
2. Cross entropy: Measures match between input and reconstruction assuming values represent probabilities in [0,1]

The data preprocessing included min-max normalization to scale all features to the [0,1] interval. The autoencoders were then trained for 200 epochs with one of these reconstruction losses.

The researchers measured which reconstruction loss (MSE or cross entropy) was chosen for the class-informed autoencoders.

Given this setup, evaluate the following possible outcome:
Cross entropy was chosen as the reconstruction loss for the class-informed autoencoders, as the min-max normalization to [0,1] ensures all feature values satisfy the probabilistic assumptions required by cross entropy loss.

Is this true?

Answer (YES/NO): YES